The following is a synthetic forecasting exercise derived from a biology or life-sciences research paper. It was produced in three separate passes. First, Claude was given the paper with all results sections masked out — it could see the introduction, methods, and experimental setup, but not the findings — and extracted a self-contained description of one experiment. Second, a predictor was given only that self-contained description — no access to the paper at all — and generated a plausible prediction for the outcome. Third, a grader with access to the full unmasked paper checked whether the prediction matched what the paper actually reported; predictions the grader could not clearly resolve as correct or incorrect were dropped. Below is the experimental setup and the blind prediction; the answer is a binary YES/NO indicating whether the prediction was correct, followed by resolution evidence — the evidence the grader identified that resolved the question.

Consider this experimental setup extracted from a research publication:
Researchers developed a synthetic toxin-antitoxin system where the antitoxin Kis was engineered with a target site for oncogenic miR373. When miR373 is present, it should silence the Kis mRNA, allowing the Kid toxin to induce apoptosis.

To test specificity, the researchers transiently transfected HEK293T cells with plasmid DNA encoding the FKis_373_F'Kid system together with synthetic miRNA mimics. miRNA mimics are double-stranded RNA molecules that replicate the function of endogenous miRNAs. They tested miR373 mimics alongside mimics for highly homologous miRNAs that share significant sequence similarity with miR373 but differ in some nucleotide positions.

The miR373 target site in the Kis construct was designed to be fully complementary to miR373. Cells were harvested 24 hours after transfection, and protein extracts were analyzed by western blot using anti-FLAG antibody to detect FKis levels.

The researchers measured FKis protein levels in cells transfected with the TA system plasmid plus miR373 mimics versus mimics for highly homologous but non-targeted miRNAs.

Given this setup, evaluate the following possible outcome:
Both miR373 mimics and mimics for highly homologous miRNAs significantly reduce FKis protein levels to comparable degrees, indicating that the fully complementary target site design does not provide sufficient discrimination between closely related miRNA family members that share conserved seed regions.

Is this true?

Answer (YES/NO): NO